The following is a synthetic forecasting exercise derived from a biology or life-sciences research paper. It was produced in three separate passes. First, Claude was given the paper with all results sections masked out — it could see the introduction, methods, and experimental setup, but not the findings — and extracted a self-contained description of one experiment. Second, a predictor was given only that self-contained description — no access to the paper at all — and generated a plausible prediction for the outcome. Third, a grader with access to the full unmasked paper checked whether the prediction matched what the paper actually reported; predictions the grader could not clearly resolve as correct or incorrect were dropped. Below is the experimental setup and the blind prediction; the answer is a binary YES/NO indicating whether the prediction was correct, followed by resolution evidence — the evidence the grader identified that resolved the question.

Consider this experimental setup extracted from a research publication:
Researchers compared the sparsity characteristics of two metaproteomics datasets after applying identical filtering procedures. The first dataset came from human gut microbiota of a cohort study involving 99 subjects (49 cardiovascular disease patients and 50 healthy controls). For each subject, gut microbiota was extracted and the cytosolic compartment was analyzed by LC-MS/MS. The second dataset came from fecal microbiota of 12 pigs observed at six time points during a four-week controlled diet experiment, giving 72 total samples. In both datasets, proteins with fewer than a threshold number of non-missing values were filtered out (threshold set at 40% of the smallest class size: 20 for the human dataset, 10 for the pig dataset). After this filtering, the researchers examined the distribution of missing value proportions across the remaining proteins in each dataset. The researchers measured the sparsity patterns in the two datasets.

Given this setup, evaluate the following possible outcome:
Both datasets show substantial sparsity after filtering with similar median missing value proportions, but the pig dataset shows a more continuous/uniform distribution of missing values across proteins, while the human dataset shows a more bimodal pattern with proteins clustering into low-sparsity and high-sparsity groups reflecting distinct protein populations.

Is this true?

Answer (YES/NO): NO